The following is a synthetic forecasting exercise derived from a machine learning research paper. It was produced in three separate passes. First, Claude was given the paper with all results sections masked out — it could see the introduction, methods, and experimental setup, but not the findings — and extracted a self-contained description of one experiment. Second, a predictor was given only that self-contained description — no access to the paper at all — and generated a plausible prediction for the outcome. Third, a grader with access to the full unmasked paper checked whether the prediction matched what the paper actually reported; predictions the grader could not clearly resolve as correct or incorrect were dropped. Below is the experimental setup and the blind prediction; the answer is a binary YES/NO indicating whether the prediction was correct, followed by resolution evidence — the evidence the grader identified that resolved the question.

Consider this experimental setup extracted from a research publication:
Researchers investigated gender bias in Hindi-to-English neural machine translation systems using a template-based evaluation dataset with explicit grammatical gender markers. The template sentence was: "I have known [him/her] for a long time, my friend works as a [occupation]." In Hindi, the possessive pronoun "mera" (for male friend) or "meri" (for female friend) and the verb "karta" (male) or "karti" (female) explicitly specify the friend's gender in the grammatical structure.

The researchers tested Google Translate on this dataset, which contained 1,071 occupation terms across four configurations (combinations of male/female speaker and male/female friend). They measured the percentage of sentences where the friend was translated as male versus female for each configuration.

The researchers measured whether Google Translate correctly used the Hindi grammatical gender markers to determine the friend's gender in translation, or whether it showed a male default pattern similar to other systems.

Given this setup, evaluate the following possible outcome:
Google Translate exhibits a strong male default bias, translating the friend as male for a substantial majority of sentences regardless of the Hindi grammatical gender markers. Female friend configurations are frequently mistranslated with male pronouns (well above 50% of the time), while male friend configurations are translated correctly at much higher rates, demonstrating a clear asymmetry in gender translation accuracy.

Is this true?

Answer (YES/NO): NO